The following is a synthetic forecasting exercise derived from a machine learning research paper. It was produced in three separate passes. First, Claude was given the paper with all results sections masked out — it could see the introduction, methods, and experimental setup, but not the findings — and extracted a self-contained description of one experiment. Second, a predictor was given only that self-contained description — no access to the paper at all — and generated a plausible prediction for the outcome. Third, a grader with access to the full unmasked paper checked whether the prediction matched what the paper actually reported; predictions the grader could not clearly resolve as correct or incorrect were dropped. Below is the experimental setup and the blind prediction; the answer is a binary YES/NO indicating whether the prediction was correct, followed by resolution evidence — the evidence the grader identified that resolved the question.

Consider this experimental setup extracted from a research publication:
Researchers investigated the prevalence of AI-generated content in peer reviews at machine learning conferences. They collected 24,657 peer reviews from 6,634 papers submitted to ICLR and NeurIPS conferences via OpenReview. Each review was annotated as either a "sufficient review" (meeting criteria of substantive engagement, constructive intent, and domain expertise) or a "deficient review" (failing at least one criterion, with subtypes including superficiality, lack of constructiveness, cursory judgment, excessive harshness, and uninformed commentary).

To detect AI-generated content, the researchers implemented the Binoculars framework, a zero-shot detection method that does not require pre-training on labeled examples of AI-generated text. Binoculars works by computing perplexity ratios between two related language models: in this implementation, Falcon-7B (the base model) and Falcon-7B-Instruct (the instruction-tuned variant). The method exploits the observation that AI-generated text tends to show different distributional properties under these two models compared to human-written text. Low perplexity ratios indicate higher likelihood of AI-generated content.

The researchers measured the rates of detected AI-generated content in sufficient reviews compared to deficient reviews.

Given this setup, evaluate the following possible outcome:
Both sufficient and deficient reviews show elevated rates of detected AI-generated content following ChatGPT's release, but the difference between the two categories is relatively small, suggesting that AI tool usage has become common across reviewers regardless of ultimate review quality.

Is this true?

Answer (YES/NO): YES